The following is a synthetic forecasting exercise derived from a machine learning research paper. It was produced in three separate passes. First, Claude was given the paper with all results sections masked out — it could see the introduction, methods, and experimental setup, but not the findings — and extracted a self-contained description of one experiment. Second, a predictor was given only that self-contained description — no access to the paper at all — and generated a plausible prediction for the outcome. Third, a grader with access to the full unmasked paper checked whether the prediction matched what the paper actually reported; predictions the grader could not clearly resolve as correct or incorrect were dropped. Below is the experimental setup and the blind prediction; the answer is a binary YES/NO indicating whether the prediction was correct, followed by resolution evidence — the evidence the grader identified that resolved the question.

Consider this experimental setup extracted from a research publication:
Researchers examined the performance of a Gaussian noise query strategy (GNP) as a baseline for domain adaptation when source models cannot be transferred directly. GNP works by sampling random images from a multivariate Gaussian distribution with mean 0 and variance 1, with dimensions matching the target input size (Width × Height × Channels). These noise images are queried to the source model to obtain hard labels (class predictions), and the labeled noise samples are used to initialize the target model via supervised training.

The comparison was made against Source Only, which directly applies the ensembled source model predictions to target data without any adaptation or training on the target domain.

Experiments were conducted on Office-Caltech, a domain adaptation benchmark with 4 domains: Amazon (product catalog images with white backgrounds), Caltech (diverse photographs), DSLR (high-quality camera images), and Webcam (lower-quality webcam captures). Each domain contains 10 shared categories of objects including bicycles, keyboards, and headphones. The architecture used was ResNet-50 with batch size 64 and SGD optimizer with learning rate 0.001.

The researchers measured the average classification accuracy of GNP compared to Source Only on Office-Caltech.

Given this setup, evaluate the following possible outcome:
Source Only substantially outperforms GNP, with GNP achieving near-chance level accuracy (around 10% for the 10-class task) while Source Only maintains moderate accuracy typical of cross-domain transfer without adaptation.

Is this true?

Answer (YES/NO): NO